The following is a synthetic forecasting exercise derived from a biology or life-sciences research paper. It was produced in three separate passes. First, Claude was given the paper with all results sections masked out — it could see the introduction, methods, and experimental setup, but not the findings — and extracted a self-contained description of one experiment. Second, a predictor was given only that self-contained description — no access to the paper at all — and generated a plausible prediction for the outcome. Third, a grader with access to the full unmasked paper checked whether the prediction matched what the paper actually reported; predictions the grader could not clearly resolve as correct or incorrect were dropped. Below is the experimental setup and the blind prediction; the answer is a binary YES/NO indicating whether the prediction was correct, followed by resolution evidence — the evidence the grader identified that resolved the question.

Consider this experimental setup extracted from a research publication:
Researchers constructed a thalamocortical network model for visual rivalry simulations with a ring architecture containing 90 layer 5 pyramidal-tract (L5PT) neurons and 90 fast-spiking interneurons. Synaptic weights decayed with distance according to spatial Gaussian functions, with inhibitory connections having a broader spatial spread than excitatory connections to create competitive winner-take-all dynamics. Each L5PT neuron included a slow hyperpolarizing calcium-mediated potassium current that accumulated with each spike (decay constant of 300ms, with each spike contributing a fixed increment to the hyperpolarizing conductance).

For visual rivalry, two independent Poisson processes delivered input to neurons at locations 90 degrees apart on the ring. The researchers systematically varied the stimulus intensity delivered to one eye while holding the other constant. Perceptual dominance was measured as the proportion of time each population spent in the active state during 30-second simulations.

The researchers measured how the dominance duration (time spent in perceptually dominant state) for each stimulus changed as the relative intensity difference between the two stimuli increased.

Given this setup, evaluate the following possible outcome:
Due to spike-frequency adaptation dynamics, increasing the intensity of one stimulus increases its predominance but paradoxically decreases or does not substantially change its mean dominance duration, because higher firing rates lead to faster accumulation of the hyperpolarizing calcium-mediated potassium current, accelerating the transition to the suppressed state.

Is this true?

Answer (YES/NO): NO